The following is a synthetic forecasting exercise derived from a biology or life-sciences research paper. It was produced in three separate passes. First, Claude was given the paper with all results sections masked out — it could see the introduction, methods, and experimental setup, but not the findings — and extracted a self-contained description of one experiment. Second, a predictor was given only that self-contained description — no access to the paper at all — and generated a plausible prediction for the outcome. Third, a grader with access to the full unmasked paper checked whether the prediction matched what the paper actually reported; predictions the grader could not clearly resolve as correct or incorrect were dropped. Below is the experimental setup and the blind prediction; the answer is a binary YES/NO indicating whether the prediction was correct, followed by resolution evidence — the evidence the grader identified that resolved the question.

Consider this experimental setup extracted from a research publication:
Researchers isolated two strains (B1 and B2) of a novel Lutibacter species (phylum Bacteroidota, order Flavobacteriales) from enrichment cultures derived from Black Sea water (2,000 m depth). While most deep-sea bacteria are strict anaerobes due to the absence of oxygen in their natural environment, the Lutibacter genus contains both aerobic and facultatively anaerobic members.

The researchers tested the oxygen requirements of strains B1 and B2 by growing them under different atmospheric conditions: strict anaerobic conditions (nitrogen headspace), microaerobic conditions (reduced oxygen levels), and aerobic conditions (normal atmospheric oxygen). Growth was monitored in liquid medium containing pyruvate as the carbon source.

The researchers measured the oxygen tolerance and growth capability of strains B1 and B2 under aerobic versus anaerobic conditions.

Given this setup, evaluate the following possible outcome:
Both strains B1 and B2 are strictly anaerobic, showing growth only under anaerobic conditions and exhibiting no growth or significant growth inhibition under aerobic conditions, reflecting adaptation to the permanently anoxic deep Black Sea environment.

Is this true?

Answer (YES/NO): NO